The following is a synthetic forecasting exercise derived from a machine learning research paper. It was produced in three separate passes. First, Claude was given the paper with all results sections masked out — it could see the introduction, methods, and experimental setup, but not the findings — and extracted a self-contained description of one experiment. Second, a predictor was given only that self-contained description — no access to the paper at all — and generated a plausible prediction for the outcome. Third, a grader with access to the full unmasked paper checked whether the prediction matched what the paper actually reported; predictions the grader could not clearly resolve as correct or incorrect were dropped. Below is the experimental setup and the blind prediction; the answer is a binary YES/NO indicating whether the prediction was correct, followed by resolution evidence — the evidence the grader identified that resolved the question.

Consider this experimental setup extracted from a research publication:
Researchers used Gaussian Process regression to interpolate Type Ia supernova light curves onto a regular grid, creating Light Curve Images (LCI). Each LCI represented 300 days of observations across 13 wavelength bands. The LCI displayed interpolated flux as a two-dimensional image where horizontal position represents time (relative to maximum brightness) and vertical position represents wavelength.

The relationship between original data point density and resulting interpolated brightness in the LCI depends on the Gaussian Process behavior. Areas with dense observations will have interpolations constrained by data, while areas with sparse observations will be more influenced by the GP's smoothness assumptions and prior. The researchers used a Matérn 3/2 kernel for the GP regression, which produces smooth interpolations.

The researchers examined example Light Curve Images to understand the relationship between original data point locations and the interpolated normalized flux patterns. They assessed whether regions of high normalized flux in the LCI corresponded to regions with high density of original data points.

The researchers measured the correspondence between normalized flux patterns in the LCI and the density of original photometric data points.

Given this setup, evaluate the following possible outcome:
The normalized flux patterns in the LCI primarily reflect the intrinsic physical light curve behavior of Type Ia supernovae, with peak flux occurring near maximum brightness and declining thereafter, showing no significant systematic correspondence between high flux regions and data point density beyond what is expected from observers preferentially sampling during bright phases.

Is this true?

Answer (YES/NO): YES